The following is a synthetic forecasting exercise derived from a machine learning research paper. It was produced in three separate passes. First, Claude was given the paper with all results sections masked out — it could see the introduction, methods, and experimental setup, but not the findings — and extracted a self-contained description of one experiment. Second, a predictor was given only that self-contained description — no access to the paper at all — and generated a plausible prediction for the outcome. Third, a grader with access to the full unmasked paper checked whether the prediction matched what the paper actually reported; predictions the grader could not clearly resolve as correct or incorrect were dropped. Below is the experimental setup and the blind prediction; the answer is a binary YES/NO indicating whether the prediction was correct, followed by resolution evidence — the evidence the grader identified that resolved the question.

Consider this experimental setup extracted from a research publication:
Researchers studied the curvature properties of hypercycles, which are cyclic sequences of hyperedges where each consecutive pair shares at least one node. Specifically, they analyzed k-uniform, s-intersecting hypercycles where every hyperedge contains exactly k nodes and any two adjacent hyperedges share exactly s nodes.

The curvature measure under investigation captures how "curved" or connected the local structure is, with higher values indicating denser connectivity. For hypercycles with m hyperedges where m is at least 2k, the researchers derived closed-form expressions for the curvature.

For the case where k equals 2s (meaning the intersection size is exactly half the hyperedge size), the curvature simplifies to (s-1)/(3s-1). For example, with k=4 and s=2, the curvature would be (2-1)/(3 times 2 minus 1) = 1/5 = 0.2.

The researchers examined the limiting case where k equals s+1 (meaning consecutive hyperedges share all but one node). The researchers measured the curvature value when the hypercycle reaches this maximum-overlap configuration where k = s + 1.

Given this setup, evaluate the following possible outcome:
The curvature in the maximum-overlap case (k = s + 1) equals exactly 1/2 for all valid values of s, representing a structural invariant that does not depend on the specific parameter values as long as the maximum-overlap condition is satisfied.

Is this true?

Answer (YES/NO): NO